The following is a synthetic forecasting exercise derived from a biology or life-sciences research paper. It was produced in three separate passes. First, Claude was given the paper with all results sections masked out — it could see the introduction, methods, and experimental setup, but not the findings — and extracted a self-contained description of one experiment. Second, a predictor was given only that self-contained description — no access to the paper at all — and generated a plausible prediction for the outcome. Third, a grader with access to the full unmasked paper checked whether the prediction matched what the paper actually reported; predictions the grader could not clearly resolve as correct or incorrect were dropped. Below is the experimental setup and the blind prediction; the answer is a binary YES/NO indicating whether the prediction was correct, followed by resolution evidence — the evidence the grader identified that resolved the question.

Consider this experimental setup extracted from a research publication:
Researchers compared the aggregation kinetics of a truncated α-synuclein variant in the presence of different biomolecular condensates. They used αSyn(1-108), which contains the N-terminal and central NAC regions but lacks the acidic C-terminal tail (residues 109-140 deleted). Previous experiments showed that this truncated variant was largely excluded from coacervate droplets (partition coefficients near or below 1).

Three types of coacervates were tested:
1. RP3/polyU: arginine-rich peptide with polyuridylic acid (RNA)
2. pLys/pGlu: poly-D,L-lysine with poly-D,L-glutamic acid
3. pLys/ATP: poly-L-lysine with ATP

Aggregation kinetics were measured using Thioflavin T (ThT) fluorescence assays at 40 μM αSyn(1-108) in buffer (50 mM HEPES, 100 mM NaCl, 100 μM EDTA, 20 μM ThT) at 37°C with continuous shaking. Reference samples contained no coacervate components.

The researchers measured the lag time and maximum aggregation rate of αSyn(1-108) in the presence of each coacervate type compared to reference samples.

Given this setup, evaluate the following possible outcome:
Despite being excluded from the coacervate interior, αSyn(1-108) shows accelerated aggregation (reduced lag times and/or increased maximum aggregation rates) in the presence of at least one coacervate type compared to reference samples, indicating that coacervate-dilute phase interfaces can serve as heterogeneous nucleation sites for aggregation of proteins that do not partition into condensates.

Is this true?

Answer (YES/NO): NO